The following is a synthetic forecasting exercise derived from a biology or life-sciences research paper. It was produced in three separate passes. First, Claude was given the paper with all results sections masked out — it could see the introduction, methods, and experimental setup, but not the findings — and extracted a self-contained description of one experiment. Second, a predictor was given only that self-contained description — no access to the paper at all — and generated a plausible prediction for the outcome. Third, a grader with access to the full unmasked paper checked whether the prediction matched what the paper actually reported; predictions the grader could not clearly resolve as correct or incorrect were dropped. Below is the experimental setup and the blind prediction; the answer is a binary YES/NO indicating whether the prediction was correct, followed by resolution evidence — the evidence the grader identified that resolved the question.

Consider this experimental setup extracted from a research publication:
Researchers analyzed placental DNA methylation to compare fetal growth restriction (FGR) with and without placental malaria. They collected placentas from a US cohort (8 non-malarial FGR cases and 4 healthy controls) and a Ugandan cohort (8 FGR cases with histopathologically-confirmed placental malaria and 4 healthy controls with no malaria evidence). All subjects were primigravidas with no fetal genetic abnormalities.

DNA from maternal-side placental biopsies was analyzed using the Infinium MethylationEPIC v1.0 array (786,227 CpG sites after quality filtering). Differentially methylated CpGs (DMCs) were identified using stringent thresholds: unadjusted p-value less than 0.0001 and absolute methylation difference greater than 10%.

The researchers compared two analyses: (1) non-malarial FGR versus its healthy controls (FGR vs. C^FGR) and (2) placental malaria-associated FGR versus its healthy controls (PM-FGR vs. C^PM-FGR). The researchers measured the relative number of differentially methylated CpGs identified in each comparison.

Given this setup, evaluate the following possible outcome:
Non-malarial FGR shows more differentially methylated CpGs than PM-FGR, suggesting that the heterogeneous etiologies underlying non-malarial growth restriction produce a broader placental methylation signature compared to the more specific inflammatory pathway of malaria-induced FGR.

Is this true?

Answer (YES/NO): NO